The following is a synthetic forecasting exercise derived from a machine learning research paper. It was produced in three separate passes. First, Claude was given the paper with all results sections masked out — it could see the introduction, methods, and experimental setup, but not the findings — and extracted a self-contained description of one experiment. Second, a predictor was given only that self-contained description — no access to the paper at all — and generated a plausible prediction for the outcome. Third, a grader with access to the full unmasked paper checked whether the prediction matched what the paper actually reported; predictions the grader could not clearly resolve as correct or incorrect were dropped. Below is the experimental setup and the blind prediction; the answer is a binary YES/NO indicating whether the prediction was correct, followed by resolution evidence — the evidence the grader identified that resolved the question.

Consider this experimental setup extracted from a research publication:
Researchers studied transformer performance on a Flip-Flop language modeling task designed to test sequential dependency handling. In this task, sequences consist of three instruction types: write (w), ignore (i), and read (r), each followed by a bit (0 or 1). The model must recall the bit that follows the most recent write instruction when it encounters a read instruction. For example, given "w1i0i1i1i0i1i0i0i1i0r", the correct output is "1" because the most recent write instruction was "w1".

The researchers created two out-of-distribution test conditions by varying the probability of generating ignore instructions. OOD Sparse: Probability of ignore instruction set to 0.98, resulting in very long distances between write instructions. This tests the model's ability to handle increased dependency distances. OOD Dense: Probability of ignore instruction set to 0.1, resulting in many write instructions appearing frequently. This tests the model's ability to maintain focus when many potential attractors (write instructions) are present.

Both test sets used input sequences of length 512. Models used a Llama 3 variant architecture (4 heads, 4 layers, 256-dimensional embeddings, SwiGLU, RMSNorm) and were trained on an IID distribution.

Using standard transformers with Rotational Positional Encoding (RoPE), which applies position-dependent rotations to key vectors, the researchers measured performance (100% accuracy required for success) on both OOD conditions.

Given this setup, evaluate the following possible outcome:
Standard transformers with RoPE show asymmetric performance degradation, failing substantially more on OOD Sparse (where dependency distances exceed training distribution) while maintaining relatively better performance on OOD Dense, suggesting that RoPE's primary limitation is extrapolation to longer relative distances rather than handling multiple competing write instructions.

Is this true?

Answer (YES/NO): YES